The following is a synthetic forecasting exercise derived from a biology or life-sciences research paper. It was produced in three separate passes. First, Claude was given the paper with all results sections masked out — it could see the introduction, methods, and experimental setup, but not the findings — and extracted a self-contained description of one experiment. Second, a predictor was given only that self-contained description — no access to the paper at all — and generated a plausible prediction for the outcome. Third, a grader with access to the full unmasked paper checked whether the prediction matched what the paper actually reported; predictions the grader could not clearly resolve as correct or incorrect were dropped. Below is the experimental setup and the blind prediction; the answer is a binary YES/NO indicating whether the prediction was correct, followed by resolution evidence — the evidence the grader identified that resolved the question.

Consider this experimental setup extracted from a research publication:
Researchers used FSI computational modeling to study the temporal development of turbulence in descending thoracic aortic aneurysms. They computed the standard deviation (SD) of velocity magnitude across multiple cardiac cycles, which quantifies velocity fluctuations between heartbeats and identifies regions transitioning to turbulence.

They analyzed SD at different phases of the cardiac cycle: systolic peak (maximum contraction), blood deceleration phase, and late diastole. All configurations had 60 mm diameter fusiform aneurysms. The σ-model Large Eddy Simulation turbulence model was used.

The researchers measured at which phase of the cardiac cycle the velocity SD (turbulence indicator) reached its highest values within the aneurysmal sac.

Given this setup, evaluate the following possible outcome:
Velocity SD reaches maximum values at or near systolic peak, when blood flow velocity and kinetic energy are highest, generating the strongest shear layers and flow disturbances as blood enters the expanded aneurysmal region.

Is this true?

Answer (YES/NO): NO